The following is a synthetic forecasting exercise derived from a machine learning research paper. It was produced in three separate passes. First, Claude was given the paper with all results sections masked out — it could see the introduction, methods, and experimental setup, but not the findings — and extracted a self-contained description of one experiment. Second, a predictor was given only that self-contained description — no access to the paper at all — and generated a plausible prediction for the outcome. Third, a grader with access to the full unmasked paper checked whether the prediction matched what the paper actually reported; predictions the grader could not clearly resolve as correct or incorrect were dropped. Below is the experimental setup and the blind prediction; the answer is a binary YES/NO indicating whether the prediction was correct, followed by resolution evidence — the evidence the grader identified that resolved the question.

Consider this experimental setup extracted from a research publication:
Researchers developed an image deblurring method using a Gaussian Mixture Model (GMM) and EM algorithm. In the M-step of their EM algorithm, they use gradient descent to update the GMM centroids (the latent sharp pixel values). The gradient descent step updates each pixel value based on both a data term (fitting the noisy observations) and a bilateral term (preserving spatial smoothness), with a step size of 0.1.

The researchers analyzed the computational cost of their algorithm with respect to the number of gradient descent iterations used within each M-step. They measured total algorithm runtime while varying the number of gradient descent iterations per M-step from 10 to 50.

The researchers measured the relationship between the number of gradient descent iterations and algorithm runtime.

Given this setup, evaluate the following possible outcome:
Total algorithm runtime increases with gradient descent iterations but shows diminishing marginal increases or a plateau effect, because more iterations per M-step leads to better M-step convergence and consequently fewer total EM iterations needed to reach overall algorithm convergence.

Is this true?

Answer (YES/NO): NO